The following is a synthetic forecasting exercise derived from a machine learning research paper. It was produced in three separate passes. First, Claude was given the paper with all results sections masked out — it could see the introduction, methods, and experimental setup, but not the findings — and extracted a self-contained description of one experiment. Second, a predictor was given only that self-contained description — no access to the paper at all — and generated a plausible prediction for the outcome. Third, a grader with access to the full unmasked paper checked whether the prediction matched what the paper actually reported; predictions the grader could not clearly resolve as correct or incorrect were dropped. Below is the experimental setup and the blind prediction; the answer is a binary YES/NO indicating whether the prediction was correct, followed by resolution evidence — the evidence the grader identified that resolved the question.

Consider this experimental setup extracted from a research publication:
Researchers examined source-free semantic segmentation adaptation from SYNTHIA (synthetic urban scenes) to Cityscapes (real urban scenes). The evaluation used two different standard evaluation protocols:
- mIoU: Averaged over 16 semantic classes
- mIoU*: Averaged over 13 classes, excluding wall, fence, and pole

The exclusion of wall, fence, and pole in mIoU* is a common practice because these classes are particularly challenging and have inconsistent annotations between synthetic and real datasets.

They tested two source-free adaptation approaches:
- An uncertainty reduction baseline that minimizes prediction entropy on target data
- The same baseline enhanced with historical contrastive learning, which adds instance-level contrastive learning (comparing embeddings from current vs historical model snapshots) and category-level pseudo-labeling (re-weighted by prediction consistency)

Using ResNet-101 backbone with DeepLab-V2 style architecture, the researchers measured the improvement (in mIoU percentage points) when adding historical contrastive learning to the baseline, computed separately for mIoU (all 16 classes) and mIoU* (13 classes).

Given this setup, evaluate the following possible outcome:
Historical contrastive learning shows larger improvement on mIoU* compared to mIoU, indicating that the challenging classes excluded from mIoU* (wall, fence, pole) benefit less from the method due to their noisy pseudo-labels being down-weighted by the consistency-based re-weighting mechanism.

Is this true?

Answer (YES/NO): YES